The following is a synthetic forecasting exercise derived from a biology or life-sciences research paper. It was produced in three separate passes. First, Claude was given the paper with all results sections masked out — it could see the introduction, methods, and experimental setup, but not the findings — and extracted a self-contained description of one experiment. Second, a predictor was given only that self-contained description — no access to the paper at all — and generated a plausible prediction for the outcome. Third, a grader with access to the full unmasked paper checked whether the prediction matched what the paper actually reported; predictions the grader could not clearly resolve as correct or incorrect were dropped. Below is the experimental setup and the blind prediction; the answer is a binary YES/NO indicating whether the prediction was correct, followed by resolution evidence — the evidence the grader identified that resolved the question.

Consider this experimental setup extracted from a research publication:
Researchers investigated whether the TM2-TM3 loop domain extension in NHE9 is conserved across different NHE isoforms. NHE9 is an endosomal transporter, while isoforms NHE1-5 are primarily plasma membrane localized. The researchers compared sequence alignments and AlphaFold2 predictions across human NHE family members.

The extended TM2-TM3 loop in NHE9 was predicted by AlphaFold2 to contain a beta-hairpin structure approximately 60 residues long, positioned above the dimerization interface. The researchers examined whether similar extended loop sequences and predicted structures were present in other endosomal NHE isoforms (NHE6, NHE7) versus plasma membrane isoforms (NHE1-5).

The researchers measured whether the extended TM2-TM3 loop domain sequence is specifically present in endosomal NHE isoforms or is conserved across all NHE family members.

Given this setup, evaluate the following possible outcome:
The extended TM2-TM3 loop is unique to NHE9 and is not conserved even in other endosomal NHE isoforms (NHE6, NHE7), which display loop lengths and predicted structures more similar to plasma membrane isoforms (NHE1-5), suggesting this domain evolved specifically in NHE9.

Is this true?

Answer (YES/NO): NO